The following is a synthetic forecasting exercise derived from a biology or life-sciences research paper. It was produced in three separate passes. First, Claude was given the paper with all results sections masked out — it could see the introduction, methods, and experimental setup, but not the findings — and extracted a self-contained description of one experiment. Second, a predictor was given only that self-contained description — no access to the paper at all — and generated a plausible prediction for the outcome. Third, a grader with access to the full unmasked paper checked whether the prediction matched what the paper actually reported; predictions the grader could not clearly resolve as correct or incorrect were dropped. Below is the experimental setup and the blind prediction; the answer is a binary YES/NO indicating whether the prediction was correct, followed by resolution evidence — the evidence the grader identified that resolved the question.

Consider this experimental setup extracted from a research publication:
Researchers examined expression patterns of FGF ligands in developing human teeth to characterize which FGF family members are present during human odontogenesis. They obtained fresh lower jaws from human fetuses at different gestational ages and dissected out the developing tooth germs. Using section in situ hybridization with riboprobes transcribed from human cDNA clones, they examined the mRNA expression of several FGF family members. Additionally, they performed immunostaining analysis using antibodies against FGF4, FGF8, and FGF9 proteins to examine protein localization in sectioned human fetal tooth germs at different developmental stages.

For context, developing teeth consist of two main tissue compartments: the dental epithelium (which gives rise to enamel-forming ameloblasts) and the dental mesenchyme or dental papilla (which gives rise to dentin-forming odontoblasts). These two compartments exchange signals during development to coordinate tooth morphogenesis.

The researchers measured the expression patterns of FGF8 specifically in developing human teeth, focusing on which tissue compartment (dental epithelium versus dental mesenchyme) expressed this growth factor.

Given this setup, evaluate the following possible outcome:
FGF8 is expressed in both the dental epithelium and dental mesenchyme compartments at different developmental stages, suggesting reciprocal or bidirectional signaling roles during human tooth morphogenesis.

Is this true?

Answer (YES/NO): YES